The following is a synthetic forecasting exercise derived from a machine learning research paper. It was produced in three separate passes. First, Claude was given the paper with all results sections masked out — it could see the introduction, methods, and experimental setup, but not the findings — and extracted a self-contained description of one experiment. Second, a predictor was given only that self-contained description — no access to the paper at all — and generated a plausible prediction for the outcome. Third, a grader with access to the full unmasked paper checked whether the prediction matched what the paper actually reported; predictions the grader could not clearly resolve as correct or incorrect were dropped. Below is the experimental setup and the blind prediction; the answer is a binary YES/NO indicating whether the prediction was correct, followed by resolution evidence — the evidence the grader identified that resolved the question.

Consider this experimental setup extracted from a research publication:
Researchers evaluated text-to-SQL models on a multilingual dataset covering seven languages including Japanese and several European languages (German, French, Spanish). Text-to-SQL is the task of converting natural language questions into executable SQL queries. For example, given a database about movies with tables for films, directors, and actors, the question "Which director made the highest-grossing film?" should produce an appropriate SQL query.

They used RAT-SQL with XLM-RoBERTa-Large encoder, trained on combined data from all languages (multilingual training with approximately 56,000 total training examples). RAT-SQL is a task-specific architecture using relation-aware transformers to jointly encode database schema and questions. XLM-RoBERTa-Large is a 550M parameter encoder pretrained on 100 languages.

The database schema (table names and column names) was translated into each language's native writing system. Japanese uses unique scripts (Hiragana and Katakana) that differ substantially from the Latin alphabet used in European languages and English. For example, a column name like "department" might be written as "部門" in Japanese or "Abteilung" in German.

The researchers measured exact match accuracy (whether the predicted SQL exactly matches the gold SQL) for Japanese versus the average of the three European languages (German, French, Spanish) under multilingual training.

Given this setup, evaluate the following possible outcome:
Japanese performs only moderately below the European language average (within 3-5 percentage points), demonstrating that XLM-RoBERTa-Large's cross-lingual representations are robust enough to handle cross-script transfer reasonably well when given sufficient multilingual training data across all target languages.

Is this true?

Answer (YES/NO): NO